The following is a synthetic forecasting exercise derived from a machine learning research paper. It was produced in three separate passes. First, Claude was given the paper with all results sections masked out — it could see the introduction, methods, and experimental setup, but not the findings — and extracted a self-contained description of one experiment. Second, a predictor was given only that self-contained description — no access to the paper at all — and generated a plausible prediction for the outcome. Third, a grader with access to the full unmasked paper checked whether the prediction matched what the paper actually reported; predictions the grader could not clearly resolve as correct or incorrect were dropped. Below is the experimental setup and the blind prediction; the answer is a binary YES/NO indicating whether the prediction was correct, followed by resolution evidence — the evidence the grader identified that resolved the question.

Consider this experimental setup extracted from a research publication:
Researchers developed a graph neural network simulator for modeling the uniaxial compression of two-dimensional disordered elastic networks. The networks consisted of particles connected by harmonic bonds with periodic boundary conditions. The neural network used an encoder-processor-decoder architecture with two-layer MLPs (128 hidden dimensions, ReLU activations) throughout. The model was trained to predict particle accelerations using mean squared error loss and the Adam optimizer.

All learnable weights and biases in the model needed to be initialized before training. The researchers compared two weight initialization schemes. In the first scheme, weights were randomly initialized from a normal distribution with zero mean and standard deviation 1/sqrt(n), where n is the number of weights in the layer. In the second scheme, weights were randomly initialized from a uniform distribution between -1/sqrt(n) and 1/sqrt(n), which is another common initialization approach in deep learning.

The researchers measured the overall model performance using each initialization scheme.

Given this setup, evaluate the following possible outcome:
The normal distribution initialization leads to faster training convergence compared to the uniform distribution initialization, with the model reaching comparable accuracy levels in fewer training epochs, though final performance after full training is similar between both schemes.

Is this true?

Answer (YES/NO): NO